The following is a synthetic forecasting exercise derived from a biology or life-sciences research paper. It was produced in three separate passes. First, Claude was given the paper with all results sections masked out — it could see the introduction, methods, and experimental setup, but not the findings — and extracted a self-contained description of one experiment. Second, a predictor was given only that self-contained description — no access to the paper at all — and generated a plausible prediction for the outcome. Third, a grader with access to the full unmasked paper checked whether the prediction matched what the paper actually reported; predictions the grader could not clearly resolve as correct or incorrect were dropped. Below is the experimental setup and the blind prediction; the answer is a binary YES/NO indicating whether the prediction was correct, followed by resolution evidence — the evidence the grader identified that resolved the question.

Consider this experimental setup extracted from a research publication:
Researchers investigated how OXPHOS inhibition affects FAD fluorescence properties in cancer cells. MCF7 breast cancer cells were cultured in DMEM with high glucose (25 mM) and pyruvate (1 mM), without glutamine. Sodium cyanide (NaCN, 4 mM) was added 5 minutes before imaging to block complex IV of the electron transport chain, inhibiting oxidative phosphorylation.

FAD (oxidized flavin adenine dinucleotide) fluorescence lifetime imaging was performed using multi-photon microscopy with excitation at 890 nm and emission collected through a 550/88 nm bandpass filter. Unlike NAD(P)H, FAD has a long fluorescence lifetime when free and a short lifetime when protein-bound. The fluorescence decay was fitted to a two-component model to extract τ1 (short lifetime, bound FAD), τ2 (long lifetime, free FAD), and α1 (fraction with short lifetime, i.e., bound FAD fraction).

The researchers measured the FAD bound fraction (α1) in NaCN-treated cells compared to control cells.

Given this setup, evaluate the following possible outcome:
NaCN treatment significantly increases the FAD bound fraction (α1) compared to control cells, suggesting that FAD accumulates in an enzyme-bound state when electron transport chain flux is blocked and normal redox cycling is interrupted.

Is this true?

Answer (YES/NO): NO